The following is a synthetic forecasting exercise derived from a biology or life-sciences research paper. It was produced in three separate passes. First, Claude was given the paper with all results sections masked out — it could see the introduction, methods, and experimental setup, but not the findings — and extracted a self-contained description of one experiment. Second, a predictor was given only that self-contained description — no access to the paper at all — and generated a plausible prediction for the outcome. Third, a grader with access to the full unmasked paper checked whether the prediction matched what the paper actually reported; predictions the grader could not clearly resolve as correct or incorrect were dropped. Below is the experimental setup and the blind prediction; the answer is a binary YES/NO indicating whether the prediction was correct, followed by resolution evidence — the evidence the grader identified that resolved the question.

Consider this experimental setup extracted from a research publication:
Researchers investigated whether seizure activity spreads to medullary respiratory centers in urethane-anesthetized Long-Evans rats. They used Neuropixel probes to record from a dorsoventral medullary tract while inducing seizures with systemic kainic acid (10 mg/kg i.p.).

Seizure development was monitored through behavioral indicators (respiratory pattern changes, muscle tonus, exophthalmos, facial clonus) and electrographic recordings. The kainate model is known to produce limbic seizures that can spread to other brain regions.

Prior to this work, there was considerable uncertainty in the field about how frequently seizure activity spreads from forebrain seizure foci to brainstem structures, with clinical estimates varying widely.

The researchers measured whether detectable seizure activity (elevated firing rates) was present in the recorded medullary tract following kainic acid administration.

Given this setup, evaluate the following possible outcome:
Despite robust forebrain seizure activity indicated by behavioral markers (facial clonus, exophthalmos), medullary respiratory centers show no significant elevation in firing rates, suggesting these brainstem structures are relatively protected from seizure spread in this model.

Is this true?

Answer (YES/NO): NO